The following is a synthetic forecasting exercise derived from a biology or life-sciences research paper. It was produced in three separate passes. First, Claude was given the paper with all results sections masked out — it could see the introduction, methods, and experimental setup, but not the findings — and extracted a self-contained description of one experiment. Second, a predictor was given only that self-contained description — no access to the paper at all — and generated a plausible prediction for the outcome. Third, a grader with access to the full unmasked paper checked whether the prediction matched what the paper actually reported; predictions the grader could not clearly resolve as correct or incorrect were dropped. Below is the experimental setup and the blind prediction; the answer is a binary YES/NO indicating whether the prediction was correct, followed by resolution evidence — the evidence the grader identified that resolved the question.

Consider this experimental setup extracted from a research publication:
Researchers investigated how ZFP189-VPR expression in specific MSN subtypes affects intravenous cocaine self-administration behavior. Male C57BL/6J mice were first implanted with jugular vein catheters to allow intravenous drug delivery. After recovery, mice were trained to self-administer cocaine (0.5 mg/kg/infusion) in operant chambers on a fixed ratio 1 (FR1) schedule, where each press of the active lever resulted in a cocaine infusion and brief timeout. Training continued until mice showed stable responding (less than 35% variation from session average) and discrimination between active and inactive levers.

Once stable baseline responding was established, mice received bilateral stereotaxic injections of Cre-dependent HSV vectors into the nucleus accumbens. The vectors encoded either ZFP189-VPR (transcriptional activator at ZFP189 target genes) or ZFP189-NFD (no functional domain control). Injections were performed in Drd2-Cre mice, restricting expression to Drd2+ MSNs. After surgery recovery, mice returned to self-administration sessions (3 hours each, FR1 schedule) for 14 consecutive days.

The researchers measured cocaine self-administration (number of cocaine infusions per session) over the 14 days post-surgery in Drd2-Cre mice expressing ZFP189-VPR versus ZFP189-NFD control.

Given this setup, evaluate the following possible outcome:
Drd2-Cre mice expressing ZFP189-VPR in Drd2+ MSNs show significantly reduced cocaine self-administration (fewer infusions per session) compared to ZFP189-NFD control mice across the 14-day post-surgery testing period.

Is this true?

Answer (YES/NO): NO